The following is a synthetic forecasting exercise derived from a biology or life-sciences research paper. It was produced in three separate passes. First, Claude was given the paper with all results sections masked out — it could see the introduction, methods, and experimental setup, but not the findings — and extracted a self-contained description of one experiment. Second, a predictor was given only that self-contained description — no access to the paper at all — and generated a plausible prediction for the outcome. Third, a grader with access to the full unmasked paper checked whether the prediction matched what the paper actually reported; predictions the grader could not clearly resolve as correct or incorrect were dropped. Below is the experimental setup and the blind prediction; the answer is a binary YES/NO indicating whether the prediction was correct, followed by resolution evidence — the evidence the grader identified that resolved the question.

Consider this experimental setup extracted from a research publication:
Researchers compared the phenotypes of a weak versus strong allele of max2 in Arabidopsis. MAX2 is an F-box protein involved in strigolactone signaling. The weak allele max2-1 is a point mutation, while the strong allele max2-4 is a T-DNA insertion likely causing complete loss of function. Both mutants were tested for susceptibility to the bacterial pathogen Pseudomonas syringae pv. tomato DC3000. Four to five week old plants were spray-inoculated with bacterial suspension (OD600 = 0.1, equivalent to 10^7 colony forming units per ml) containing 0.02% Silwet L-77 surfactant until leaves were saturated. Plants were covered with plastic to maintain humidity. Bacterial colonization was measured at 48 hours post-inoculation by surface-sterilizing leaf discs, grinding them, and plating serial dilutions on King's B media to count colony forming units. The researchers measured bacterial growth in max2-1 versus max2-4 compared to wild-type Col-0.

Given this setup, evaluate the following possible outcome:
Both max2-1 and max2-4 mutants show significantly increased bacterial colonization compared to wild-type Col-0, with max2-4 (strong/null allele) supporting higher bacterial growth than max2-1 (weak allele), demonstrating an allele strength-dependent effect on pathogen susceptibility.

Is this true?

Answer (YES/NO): YES